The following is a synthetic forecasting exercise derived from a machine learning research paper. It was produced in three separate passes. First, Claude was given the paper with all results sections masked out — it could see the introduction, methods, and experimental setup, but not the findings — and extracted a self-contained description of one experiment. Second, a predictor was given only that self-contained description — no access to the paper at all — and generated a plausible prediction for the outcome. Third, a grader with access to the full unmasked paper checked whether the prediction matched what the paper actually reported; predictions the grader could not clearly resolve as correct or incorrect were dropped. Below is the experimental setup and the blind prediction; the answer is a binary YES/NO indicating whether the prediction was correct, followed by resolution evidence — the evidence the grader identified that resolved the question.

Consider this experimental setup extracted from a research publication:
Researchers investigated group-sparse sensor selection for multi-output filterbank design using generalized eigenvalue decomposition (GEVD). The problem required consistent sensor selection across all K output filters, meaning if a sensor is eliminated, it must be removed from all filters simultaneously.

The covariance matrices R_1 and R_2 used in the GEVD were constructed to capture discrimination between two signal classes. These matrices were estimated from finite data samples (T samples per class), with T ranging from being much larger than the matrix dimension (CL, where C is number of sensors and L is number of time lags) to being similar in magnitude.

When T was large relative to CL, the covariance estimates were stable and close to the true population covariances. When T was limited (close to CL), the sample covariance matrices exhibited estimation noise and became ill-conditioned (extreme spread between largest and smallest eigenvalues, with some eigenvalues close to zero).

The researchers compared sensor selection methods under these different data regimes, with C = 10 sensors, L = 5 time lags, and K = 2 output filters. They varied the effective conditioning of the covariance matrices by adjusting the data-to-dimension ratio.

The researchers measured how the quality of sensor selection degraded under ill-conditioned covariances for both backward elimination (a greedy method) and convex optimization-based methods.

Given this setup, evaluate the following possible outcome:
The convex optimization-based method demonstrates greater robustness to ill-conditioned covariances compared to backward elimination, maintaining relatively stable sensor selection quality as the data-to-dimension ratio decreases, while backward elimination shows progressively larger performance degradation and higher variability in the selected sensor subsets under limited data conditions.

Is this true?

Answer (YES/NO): YES